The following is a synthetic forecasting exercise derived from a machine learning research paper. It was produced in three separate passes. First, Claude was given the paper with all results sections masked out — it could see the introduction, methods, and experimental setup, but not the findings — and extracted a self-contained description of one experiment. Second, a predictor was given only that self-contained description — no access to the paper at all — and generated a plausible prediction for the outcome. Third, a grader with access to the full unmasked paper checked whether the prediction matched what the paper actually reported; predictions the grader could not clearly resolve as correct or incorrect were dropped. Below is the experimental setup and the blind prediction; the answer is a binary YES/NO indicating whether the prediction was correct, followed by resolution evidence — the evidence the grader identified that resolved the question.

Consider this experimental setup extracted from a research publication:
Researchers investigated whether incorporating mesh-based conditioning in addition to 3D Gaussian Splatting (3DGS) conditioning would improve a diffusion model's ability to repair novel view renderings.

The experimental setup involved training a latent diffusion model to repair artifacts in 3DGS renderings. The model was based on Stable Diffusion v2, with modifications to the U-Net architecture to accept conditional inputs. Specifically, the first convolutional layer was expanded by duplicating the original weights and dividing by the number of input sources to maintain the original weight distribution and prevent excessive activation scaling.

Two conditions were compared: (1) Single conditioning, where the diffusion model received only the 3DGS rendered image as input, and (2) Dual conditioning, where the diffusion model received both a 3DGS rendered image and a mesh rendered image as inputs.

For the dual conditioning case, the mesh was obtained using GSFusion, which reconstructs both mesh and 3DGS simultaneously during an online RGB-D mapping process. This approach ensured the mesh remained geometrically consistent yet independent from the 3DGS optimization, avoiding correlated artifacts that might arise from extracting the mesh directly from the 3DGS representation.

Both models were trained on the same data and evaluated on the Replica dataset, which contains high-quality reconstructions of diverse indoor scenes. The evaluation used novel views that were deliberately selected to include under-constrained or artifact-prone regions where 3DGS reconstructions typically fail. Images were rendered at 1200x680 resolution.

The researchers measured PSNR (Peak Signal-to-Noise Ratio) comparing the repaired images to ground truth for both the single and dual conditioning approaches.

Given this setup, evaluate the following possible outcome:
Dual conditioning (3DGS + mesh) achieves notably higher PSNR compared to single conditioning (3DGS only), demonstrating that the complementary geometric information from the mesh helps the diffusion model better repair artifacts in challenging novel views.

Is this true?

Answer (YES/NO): YES